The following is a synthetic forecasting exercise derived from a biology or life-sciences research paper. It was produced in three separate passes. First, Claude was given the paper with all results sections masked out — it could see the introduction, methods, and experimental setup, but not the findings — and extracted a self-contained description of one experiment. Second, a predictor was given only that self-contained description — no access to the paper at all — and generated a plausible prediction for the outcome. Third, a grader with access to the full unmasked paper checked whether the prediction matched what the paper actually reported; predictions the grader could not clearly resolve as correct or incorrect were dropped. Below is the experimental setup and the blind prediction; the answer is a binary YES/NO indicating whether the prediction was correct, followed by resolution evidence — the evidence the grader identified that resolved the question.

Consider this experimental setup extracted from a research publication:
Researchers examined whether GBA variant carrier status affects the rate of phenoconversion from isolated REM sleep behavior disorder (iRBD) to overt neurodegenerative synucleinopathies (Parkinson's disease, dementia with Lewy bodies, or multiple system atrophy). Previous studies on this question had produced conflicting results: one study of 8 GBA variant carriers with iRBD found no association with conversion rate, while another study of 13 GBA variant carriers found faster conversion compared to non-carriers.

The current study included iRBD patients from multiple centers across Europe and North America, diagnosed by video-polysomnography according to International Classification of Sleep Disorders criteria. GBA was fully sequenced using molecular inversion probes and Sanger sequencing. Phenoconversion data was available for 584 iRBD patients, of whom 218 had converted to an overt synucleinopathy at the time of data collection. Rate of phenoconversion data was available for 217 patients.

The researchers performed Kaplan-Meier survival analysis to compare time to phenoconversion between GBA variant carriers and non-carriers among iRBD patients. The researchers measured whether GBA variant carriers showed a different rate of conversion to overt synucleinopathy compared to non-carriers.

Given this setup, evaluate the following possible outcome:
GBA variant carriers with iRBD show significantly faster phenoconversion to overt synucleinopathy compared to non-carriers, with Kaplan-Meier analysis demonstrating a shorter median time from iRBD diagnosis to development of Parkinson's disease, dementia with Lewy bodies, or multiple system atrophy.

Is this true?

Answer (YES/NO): NO